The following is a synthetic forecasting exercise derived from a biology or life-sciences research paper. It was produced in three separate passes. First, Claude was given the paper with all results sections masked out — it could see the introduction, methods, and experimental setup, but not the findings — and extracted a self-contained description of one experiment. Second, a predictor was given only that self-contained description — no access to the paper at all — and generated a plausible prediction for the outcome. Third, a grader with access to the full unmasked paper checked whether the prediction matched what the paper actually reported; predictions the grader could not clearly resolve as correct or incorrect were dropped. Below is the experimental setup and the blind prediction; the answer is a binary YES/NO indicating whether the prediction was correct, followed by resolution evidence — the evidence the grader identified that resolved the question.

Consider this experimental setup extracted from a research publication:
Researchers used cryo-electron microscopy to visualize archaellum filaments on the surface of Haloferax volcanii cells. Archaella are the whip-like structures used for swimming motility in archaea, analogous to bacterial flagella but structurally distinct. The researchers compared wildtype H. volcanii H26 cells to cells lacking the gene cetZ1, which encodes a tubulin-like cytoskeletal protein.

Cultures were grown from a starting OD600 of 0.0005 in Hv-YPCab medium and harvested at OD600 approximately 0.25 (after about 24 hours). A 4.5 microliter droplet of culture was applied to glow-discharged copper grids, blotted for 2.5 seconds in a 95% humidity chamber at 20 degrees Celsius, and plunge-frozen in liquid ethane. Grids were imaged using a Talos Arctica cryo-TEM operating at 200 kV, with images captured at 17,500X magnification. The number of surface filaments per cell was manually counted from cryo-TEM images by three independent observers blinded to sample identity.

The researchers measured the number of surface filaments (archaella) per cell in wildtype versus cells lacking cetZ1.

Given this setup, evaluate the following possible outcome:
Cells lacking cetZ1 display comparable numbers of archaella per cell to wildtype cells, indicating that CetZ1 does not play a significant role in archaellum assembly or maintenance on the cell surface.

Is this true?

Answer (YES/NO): NO